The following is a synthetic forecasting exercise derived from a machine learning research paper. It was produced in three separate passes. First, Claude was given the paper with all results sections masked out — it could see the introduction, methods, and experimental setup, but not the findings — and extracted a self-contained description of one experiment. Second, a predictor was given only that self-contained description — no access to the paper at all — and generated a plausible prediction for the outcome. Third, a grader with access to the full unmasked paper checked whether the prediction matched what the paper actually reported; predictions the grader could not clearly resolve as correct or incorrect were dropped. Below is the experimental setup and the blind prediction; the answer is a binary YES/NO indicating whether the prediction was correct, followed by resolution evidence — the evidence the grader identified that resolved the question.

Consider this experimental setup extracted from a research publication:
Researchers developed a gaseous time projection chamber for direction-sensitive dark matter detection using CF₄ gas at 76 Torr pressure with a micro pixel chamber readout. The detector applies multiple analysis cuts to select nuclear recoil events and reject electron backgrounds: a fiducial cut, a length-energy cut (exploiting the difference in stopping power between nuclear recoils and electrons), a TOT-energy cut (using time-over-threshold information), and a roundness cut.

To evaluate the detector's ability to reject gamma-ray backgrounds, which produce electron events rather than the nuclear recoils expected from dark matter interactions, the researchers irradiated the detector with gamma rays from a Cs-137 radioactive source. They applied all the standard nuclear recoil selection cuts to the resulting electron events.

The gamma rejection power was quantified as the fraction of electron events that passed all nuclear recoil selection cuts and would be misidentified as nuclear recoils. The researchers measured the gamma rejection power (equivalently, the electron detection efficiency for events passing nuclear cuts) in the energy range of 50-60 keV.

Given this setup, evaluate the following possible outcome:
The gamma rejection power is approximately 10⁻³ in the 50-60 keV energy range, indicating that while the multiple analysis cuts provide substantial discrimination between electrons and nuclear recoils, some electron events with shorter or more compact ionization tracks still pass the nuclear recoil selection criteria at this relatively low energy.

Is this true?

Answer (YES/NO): NO